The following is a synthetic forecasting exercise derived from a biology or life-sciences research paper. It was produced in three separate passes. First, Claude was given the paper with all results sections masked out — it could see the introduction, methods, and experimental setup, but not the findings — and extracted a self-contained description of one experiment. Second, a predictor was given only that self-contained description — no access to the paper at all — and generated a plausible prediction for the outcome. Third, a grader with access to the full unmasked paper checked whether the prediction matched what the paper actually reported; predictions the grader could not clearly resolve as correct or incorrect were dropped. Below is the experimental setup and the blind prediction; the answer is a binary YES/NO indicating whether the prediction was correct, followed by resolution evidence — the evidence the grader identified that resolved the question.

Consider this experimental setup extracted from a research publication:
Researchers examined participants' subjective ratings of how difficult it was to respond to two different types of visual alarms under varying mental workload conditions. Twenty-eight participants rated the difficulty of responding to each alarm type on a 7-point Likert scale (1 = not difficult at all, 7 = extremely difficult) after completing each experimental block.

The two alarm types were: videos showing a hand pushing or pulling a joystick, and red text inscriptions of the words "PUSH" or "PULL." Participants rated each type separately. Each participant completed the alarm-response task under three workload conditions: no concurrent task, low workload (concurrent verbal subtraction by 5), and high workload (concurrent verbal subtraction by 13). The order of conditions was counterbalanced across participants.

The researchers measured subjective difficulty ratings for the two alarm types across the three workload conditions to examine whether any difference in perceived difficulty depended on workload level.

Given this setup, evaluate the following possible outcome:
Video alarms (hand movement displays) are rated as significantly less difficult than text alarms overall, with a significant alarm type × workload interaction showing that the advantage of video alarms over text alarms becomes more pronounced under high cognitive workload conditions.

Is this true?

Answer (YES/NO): NO